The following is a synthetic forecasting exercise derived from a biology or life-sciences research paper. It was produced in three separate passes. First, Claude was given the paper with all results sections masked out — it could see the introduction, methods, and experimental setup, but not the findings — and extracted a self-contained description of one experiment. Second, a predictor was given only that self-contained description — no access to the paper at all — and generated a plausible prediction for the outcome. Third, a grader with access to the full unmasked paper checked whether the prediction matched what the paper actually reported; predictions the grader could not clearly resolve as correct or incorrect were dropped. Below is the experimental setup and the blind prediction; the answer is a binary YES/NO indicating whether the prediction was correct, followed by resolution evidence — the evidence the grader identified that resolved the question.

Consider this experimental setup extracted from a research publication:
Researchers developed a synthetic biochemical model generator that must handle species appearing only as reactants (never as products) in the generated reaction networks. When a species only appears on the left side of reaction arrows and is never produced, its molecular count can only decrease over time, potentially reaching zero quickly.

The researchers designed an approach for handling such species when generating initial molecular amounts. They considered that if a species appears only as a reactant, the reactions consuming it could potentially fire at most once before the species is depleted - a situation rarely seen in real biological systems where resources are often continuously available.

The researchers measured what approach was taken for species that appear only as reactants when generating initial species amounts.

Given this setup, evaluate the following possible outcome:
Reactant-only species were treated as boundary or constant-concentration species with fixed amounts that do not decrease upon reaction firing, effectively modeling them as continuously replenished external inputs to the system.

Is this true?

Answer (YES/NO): YES